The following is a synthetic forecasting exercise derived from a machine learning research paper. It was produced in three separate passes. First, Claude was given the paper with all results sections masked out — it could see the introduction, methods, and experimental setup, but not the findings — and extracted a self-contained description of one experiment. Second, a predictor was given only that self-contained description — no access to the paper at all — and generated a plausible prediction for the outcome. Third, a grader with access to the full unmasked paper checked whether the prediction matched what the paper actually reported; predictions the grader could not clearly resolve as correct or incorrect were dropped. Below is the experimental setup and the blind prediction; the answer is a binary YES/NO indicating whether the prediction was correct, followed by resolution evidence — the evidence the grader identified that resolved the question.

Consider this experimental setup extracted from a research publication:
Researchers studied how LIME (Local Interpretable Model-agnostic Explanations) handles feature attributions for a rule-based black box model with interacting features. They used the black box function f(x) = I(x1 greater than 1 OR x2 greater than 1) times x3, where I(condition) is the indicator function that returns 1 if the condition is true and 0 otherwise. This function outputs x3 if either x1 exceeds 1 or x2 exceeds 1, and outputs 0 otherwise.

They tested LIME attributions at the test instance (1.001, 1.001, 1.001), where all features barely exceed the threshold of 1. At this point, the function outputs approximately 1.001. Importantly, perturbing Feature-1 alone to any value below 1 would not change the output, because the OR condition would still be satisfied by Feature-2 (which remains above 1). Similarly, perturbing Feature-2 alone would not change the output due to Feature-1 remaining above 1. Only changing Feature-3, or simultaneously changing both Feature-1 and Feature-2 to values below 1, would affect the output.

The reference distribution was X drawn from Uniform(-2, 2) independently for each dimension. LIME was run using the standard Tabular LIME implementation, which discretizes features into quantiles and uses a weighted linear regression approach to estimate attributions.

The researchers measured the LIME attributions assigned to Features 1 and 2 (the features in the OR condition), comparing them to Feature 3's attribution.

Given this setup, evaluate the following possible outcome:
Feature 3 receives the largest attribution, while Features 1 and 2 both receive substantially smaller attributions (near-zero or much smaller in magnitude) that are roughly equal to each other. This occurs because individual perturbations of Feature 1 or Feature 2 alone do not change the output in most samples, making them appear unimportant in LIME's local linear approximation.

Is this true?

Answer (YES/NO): YES